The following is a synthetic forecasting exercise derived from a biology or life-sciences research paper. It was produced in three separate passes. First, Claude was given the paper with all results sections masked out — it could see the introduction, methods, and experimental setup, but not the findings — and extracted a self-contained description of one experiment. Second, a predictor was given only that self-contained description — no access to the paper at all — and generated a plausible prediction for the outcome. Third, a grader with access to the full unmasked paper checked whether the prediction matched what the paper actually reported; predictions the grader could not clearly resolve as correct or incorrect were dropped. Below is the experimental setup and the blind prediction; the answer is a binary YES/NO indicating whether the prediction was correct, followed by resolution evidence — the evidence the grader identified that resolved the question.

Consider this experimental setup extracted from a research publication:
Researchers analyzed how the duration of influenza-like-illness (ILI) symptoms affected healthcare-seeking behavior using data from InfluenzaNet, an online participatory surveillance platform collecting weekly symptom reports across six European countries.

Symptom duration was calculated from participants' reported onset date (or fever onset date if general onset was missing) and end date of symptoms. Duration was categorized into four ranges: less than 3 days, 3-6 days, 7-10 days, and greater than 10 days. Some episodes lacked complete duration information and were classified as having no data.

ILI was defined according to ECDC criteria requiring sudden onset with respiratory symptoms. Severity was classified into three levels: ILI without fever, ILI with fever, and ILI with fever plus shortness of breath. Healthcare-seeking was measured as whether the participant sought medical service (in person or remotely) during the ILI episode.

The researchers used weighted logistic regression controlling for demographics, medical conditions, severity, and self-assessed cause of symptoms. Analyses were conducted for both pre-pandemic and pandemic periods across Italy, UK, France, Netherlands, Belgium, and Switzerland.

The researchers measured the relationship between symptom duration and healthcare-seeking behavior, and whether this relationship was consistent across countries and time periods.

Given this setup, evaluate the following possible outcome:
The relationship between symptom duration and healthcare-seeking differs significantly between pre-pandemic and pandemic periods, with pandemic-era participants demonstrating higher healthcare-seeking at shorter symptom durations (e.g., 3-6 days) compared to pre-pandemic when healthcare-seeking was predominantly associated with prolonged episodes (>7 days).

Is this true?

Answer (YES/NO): NO